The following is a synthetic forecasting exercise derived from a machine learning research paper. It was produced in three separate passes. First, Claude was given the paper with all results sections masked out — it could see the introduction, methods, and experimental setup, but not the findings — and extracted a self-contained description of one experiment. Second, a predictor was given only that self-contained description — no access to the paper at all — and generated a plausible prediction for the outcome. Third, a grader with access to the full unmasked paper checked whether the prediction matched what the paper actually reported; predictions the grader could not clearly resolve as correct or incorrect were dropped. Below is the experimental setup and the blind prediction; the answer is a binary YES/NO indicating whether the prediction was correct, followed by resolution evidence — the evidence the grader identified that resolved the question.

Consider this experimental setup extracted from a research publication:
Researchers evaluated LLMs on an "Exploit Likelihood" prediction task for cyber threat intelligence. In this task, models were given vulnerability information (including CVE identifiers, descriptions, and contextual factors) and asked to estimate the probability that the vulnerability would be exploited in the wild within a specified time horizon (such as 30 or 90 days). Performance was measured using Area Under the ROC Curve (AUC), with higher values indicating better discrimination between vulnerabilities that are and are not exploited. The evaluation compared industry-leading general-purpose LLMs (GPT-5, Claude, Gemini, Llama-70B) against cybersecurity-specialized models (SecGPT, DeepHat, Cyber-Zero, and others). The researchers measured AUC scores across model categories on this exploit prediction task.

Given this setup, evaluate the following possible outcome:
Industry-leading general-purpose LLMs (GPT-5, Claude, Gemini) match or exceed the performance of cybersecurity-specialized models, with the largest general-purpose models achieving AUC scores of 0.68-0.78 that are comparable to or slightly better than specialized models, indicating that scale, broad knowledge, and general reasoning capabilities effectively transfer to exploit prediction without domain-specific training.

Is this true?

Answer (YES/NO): NO